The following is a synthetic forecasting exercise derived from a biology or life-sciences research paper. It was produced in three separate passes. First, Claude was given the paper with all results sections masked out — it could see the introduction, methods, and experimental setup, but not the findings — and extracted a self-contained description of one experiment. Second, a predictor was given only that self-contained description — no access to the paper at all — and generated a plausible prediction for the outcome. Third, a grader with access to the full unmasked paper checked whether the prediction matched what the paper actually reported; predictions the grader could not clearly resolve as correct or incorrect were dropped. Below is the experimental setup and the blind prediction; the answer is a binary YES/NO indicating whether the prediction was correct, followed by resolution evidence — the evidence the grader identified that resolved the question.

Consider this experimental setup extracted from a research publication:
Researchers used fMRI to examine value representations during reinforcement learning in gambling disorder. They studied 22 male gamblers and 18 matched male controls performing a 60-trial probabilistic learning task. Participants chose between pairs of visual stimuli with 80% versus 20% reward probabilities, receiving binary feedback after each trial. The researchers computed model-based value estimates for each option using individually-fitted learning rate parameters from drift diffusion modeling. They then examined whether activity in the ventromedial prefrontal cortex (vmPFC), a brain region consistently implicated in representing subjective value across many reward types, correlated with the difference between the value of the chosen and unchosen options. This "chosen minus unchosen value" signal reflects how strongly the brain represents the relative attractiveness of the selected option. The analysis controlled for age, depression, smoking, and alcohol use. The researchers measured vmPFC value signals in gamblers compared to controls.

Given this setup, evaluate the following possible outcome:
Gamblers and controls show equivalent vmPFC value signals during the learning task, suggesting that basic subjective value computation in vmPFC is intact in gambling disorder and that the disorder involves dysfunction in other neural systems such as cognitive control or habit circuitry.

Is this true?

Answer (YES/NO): NO